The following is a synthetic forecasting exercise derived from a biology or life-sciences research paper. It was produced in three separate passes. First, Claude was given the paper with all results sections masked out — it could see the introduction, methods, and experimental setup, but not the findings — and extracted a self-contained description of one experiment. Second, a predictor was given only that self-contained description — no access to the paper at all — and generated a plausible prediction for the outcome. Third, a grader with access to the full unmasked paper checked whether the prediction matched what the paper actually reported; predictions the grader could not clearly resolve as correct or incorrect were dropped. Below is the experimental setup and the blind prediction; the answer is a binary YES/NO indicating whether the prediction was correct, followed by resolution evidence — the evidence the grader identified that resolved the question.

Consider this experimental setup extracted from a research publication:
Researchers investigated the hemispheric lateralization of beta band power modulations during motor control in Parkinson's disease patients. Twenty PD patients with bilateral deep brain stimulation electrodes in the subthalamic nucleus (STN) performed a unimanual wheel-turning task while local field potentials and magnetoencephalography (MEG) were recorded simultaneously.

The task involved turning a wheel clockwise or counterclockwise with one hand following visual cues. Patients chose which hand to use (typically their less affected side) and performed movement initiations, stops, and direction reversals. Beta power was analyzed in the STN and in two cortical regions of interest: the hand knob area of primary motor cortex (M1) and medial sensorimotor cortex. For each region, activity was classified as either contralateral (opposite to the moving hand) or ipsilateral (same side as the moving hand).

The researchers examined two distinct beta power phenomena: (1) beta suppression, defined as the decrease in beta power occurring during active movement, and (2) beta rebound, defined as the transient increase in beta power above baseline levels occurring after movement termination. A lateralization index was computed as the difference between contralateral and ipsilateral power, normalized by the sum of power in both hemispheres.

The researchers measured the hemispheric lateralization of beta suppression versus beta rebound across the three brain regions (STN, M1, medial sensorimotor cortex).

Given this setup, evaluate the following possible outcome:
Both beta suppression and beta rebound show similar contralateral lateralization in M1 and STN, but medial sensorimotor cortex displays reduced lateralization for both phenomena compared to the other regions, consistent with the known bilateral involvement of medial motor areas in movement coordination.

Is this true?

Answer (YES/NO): NO